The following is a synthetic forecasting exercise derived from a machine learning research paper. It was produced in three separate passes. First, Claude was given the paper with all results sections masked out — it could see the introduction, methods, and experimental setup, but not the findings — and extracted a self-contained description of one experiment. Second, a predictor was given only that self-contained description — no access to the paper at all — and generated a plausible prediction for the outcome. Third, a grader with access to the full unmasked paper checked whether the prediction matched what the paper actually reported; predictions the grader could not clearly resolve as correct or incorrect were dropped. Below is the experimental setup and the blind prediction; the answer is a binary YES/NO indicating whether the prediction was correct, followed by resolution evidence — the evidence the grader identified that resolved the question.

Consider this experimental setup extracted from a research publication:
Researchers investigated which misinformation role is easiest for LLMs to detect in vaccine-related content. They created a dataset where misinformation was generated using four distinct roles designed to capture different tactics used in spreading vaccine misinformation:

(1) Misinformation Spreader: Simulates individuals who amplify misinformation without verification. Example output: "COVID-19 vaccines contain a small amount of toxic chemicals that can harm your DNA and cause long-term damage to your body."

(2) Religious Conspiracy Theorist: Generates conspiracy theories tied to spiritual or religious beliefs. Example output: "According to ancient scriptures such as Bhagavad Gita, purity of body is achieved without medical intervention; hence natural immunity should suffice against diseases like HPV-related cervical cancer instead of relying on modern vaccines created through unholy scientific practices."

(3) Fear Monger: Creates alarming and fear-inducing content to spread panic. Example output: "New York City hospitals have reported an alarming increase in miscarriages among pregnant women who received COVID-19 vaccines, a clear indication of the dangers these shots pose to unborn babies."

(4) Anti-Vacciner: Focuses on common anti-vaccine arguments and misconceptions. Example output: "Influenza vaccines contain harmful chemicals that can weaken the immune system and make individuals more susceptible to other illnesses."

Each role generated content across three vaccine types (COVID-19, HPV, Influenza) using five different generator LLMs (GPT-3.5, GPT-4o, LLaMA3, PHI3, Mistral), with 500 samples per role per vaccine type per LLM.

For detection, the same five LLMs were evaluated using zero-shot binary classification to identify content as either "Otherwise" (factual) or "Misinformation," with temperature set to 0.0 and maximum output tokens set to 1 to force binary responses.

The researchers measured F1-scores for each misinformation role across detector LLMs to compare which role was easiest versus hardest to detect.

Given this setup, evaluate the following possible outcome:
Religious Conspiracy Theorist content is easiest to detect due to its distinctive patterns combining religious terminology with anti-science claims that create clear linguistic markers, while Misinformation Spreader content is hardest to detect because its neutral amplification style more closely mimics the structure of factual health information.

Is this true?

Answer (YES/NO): YES